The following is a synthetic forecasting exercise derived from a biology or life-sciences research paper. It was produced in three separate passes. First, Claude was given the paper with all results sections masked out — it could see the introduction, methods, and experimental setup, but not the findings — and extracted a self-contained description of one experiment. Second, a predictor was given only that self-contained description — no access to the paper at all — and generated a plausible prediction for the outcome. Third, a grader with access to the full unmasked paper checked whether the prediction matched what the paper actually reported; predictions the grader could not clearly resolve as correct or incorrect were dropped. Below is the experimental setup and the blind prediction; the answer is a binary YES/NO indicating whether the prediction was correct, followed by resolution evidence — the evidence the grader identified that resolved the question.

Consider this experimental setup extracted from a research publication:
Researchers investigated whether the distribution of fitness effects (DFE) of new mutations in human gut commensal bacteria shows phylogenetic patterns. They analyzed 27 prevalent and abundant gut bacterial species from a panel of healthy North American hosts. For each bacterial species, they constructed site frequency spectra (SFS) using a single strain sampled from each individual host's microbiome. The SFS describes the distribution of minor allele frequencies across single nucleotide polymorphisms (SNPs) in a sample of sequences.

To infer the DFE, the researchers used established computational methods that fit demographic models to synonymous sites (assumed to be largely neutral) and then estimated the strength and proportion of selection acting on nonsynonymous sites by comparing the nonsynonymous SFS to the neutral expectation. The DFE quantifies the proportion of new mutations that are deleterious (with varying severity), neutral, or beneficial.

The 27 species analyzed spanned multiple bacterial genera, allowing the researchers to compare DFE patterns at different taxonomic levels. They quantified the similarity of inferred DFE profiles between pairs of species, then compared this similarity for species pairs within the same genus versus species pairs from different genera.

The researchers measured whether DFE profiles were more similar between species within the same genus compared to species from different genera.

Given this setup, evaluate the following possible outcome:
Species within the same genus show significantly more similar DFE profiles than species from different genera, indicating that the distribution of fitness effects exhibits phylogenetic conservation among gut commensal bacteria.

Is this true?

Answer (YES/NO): YES